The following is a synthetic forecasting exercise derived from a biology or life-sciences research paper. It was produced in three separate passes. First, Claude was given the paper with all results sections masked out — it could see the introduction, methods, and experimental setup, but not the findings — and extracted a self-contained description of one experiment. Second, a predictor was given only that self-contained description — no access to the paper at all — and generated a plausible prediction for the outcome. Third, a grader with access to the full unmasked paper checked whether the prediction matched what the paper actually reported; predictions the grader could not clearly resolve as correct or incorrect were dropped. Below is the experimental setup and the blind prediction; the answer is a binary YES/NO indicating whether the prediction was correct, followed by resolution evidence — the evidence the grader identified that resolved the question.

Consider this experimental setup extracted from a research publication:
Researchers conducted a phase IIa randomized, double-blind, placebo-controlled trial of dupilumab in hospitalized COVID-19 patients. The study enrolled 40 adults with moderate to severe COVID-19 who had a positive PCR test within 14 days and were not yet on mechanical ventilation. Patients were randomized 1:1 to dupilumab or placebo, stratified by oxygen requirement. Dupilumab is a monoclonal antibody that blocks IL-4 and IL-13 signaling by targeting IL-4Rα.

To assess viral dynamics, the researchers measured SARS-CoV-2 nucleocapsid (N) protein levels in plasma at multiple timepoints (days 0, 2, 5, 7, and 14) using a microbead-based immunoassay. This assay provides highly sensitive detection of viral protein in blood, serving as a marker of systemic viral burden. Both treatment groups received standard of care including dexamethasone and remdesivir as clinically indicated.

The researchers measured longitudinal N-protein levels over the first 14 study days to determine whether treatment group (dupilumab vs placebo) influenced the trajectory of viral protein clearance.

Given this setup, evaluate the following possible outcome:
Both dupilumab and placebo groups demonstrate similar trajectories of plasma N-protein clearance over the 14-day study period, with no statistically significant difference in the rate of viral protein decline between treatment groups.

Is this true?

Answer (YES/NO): YES